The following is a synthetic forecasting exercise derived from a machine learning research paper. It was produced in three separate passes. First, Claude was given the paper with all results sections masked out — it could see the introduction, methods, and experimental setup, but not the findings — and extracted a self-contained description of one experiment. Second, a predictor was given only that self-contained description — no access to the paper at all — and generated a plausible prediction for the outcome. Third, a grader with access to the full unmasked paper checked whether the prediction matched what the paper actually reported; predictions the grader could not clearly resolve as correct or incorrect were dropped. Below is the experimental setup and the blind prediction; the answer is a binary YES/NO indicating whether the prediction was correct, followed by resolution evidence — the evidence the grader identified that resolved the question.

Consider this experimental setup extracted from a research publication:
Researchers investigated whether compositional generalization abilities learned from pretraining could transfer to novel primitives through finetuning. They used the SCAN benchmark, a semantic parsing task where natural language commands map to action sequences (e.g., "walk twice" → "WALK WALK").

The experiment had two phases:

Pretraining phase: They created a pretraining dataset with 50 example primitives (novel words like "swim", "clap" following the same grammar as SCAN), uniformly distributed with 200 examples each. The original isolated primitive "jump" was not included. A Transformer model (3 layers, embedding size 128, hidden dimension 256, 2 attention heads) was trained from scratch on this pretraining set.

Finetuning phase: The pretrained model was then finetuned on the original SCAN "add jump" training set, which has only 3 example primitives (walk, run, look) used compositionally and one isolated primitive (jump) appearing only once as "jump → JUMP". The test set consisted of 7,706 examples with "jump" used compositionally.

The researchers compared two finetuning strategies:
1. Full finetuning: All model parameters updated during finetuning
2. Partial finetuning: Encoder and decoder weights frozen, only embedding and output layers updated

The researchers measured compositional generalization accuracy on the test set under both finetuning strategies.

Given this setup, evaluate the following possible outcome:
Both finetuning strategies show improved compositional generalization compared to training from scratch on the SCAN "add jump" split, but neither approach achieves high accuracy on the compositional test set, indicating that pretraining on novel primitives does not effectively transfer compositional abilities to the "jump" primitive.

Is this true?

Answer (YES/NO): NO